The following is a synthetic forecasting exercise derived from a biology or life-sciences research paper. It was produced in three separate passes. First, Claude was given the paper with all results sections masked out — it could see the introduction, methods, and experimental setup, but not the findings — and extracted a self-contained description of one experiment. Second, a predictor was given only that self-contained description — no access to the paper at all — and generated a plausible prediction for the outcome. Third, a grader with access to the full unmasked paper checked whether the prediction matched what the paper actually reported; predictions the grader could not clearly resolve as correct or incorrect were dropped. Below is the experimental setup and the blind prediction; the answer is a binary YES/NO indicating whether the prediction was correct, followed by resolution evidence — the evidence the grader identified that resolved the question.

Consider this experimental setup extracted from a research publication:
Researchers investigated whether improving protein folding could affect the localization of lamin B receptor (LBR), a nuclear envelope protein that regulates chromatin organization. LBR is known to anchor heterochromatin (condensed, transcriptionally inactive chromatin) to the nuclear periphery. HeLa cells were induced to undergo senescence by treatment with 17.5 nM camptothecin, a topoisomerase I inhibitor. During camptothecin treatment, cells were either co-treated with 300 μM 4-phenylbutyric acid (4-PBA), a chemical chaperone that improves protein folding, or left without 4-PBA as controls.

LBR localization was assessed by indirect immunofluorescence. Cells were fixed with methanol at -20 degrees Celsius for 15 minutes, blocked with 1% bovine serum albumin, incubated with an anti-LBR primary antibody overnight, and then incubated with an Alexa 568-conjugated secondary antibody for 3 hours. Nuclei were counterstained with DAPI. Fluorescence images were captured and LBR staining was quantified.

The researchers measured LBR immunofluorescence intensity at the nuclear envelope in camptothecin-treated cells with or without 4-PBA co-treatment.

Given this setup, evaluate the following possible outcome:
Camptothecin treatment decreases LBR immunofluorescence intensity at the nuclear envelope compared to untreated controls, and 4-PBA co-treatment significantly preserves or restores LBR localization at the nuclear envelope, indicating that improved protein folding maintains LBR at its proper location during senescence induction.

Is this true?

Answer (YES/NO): YES